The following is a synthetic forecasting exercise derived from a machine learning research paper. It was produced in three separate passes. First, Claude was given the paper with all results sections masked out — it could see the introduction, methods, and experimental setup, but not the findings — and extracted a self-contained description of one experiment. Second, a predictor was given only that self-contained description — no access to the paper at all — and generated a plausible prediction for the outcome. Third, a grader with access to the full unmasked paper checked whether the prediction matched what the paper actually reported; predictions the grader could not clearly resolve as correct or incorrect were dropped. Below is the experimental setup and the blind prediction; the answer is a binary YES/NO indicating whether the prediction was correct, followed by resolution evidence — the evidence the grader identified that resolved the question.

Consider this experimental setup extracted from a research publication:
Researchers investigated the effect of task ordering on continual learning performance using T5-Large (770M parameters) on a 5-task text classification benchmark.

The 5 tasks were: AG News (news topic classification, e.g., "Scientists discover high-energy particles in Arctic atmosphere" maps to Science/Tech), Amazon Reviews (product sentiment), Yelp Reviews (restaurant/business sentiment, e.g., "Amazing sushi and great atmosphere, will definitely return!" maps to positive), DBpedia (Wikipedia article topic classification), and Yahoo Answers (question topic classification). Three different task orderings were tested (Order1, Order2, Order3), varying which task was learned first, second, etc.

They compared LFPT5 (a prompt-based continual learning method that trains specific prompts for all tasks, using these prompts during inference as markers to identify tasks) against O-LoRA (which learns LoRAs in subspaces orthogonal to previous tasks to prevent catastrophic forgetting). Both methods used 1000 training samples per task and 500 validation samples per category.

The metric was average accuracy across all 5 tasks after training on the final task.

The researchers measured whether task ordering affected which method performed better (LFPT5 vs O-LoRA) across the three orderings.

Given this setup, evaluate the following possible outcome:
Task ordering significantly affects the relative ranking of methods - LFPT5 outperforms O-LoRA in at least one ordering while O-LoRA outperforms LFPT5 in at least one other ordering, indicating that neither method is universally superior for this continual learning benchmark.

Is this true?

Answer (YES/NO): YES